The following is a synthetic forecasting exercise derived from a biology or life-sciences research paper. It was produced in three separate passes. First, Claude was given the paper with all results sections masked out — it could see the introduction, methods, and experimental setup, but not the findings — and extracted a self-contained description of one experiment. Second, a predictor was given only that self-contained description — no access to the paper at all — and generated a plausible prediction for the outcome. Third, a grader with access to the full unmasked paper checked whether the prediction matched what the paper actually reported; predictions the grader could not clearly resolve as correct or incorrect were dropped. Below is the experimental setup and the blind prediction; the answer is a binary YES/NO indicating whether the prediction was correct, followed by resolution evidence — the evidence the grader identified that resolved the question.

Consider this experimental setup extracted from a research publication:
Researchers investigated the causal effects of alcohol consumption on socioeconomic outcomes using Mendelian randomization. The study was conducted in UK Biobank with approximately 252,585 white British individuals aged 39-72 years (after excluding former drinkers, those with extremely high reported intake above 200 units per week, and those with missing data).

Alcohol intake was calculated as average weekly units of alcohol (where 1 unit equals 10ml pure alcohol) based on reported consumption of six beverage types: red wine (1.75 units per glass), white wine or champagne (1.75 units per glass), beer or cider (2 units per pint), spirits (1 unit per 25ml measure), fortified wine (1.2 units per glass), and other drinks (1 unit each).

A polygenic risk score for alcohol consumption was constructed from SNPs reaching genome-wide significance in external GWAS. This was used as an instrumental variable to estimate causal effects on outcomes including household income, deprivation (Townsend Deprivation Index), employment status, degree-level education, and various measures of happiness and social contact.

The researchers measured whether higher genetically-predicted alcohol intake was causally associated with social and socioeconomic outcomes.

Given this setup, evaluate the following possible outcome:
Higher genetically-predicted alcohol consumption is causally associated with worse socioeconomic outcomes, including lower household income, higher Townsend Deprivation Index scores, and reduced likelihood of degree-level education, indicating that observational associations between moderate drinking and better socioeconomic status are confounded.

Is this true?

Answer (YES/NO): NO